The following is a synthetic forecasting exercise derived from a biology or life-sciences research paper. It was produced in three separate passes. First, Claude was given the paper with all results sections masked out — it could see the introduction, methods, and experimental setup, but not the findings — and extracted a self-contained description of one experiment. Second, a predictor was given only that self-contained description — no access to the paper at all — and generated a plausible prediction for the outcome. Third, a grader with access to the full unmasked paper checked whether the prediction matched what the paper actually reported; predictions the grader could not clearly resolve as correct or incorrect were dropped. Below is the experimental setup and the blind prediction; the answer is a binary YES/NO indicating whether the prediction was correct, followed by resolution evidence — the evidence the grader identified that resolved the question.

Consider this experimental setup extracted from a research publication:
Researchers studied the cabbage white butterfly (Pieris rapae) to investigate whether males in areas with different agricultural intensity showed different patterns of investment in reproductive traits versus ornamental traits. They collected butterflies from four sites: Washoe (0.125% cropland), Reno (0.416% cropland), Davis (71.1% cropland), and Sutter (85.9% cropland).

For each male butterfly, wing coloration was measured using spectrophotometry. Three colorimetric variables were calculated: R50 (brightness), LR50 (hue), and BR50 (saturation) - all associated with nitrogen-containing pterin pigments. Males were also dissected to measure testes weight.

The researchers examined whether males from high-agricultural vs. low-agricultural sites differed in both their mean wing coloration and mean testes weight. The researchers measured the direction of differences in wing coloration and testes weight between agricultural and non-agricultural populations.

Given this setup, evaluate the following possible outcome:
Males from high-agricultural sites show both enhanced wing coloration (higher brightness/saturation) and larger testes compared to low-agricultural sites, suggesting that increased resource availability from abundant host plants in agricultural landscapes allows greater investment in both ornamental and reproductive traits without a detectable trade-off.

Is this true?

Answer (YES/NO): NO